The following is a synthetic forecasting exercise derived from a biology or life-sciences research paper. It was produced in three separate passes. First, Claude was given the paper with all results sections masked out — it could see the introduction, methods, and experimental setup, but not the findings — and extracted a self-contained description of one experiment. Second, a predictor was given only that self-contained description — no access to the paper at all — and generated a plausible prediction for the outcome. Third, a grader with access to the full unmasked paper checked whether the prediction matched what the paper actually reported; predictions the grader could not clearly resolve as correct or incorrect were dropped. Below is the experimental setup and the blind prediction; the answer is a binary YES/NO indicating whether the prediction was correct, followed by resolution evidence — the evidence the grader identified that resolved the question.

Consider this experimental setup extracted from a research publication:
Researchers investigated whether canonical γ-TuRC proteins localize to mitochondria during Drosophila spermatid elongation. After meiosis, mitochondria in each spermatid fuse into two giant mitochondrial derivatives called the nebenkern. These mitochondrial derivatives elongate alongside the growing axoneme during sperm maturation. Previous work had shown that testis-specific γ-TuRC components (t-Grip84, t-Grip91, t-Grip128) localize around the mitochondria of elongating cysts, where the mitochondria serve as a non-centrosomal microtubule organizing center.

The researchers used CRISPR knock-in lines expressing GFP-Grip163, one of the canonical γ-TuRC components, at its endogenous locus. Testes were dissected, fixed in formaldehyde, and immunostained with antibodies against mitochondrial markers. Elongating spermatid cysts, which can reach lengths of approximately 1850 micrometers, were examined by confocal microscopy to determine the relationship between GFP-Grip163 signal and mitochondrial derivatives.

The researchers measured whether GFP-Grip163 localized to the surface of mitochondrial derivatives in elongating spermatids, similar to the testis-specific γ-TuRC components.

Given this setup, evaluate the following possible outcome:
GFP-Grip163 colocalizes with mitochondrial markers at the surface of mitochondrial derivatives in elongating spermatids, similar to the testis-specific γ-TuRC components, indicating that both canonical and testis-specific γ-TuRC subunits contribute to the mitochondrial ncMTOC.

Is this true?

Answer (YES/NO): YES